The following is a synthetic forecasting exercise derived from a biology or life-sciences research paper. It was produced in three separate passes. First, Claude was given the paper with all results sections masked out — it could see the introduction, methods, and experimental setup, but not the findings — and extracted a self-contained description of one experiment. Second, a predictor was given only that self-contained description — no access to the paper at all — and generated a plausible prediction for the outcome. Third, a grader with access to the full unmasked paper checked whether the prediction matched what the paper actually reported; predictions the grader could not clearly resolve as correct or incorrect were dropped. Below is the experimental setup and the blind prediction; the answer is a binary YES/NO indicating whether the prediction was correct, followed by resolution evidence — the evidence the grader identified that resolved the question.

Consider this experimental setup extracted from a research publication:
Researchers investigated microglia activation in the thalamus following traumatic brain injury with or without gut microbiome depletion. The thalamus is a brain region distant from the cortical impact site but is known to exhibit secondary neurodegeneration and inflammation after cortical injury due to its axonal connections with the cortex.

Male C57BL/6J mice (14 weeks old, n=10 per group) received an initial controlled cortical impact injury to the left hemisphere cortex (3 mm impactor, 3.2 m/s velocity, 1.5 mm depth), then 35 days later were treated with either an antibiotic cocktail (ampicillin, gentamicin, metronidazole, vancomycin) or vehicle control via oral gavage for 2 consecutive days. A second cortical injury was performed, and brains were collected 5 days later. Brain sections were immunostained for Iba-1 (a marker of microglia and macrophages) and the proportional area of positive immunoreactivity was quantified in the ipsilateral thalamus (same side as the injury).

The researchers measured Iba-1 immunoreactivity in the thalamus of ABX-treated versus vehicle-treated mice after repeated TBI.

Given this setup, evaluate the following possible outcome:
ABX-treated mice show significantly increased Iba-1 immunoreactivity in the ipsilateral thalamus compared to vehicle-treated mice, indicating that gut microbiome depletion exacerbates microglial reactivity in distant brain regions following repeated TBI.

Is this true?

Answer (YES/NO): NO